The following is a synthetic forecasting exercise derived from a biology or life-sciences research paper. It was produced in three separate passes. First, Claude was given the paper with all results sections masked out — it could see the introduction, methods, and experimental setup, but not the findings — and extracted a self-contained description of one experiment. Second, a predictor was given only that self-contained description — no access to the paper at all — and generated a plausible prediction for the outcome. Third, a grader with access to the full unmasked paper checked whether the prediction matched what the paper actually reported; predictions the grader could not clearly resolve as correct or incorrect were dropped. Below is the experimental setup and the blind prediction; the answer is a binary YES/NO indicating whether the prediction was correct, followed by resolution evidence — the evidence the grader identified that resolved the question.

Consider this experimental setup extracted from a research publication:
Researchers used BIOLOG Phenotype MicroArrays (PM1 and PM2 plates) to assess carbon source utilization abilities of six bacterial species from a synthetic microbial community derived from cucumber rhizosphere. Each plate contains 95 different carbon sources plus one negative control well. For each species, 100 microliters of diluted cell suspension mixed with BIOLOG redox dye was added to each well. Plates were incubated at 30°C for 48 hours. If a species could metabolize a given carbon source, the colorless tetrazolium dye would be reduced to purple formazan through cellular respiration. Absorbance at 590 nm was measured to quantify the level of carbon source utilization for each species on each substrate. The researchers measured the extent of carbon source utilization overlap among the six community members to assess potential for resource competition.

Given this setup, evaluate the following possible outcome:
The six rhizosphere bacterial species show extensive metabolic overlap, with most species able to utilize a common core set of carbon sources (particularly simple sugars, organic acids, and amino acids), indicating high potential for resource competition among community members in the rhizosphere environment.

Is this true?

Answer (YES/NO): NO